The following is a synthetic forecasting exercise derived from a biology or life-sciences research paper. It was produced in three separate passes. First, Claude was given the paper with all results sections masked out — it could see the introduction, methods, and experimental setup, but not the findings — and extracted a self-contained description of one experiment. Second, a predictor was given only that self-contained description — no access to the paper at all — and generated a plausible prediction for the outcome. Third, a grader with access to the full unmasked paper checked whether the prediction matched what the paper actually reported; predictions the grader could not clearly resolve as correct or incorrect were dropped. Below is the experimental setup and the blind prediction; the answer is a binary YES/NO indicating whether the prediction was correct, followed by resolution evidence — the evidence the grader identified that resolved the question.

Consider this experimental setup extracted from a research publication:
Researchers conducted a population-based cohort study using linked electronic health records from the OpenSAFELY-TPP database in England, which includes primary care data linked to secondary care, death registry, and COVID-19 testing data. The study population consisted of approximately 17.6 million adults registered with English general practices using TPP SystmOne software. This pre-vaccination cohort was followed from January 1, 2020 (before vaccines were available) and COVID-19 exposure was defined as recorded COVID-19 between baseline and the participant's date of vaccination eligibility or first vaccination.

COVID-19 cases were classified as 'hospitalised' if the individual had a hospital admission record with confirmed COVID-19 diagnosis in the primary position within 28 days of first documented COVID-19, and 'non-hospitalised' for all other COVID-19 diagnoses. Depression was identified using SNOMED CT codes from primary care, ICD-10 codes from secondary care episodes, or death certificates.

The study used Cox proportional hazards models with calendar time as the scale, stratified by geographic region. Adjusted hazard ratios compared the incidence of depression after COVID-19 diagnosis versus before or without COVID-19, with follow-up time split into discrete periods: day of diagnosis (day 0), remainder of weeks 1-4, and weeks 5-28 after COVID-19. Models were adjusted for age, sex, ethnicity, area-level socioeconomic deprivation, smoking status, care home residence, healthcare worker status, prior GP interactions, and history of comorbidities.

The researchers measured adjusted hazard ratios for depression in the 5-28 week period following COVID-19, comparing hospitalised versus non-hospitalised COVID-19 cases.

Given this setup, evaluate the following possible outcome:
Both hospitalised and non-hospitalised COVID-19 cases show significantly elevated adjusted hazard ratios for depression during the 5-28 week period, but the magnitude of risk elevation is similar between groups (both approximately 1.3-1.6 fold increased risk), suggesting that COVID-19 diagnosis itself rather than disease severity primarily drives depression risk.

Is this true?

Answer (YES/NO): NO